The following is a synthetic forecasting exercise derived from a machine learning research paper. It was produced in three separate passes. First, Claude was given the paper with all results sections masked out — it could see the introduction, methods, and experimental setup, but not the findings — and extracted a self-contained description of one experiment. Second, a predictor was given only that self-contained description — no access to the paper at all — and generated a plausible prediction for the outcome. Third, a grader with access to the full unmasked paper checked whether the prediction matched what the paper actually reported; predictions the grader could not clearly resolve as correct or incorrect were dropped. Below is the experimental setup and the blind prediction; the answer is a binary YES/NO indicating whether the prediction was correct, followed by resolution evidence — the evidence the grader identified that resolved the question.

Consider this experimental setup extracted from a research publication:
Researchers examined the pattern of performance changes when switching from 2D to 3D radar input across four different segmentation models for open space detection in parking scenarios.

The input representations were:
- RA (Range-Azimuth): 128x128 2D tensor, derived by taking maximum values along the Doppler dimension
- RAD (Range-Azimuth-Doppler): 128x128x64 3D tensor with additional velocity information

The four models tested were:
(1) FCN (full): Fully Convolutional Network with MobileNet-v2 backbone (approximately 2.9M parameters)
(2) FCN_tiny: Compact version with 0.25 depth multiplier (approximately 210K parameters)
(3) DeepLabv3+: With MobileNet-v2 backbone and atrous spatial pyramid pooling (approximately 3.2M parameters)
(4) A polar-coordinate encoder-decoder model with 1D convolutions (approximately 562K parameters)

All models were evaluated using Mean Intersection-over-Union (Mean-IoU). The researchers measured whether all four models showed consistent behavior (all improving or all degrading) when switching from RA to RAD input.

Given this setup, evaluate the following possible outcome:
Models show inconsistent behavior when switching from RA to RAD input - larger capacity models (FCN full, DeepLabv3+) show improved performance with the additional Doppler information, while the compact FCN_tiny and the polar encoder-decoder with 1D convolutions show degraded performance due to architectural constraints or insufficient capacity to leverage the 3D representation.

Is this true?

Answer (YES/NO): YES